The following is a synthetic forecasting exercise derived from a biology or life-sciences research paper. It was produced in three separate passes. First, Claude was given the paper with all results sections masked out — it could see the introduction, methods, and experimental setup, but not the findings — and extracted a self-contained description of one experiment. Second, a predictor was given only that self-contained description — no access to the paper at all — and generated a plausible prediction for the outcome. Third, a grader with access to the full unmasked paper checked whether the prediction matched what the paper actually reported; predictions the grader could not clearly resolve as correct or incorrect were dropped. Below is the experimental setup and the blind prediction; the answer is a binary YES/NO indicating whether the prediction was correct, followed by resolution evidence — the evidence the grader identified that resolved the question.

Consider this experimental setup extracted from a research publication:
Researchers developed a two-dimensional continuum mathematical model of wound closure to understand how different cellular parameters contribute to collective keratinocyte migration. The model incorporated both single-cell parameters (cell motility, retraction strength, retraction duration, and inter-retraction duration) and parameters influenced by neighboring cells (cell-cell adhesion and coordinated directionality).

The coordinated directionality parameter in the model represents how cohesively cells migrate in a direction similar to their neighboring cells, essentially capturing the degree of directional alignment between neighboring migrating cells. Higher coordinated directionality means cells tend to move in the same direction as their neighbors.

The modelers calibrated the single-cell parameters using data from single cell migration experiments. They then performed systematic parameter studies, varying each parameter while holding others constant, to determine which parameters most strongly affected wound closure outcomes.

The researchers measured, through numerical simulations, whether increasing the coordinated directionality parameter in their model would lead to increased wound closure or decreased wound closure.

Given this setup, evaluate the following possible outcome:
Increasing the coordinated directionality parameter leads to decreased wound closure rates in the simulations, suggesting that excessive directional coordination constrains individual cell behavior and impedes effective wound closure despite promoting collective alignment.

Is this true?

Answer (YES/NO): NO